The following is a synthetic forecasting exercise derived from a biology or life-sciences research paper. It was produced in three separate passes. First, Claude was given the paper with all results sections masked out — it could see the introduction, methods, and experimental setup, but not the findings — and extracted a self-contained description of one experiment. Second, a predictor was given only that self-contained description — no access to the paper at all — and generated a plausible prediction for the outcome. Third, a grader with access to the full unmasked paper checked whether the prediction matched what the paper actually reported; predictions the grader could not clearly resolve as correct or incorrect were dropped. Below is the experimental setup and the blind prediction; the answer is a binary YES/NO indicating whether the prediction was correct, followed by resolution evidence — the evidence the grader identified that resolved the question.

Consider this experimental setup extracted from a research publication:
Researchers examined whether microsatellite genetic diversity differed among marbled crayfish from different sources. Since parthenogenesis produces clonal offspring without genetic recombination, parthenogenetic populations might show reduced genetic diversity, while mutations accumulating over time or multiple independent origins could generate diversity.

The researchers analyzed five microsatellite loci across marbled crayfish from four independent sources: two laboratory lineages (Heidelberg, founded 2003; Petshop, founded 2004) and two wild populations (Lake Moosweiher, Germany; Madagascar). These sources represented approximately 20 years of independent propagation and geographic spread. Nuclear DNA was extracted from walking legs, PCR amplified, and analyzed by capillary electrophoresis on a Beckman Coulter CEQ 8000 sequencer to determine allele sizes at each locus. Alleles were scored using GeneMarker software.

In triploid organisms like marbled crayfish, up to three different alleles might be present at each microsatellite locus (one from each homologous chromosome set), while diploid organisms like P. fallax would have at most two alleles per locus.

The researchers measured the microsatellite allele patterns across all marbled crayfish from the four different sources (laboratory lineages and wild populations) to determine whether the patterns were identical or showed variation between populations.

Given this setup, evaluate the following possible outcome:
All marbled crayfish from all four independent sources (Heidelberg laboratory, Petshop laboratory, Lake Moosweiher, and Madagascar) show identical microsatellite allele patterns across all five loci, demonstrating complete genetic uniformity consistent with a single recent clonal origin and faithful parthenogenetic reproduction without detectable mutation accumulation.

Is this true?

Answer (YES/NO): NO